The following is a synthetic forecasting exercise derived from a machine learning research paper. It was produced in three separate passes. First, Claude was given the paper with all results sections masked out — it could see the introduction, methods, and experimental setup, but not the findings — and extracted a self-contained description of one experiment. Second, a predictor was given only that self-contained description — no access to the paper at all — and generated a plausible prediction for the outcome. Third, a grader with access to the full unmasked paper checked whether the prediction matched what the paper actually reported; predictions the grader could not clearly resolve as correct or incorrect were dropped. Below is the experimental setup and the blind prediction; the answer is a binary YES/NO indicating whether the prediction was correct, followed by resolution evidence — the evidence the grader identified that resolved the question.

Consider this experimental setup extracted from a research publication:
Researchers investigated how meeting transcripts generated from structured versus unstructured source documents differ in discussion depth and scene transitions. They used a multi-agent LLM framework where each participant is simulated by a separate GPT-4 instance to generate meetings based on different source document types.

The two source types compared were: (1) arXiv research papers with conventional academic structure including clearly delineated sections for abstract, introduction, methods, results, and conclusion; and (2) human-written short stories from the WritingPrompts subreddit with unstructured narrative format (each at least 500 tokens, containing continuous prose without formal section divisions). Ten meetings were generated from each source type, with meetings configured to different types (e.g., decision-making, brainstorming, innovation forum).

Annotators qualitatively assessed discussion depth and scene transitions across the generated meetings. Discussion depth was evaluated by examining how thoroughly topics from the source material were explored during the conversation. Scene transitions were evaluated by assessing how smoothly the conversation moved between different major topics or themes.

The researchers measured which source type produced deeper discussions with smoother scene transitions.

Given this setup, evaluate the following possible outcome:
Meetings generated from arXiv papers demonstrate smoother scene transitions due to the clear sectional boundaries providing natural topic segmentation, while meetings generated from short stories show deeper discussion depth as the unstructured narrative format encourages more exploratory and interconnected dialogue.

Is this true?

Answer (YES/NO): NO